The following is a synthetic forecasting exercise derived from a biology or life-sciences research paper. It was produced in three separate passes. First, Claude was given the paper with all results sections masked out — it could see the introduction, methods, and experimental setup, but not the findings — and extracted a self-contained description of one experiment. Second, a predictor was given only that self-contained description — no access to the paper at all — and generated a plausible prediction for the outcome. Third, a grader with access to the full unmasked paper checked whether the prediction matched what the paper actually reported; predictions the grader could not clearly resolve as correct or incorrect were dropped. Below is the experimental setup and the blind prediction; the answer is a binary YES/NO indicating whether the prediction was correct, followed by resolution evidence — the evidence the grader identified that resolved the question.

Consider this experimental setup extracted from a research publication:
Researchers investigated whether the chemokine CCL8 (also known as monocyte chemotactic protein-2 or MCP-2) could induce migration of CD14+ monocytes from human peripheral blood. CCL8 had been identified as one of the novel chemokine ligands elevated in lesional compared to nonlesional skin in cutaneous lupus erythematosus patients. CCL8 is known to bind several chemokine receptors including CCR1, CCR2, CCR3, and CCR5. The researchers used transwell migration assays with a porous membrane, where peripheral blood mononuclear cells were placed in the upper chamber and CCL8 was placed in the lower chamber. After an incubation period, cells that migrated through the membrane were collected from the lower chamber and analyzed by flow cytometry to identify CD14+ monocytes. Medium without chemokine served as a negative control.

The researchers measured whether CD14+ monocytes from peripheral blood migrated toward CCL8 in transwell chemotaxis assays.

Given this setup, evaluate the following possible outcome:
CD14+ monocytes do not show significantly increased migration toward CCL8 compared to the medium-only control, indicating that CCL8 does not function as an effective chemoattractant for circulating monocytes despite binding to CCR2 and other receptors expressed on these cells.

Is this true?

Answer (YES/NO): NO